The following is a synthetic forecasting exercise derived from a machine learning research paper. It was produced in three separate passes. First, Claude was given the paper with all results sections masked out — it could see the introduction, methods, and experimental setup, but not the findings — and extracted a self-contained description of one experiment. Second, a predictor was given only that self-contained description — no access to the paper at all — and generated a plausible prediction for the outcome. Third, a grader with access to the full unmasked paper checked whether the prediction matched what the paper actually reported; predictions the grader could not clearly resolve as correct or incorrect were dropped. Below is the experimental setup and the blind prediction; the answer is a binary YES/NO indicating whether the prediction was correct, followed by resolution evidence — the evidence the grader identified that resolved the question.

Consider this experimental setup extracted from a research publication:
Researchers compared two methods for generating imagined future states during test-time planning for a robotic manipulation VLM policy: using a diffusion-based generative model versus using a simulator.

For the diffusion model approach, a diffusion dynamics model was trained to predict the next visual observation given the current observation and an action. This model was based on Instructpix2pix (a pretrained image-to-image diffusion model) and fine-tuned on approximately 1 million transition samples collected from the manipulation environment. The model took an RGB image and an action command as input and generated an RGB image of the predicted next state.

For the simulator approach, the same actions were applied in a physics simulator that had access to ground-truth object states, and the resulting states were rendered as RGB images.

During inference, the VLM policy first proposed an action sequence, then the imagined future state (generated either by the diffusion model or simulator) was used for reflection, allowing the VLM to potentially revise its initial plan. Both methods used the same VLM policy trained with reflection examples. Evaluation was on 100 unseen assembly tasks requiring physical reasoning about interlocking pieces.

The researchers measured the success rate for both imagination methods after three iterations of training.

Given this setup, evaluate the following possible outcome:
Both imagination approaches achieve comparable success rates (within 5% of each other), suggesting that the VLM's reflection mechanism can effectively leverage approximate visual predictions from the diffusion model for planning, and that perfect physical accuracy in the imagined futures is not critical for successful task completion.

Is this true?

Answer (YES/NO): YES